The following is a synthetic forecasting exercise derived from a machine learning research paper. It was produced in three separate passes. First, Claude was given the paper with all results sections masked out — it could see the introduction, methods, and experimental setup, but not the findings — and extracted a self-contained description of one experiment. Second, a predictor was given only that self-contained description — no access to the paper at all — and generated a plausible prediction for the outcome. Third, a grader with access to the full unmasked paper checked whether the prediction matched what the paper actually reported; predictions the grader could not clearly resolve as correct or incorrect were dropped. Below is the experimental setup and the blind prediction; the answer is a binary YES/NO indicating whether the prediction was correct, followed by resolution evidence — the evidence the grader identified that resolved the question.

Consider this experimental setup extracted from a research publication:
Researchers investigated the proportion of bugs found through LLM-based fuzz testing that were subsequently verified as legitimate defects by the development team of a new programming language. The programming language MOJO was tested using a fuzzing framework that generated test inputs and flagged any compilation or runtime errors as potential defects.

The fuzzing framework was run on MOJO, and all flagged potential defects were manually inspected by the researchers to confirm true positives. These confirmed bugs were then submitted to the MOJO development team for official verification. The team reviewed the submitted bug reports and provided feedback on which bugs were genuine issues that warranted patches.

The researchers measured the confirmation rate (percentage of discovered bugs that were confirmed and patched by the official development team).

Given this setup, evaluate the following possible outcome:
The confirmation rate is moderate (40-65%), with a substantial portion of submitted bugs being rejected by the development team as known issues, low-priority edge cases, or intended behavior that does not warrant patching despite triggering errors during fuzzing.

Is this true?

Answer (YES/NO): NO